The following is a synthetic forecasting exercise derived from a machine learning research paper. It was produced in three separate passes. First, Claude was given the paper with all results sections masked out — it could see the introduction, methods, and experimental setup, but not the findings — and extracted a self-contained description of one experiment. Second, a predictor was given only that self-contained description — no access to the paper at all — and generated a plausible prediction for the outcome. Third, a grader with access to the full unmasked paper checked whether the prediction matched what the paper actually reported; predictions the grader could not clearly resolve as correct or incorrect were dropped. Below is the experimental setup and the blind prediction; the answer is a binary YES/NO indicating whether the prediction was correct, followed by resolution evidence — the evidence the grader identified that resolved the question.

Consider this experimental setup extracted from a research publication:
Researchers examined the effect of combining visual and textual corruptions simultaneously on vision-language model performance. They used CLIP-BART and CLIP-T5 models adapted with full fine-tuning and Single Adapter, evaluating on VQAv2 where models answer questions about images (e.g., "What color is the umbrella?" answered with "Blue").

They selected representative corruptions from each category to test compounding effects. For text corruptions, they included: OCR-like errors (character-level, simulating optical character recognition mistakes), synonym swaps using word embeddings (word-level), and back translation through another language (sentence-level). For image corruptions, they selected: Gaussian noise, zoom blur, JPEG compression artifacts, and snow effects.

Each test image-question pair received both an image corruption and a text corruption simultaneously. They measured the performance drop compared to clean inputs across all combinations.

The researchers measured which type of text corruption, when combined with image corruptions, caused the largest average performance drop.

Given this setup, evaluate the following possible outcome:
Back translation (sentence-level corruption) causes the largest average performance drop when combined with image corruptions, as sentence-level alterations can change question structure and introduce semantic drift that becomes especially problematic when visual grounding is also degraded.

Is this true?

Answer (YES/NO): NO